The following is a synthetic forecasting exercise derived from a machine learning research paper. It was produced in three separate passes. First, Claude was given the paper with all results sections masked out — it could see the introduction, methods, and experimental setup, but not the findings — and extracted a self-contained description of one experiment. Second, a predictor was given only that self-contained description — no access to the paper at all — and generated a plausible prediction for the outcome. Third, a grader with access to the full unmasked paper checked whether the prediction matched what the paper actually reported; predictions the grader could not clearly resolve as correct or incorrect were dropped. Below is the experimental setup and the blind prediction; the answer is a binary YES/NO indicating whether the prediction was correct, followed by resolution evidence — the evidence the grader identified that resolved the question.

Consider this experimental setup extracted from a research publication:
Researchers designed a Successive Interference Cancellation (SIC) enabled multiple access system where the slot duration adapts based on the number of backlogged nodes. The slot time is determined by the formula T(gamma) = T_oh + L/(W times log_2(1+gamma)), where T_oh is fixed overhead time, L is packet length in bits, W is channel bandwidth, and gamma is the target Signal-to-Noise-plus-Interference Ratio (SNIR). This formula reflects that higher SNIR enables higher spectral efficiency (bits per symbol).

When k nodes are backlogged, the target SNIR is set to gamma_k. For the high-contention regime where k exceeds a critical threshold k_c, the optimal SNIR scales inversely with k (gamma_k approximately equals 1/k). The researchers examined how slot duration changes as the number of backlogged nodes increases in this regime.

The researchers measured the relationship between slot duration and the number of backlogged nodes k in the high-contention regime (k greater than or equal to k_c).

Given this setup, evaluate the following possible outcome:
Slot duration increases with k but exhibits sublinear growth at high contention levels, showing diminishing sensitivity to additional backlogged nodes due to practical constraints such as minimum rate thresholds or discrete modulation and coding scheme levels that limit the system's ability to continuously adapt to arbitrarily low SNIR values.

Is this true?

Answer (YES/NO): NO